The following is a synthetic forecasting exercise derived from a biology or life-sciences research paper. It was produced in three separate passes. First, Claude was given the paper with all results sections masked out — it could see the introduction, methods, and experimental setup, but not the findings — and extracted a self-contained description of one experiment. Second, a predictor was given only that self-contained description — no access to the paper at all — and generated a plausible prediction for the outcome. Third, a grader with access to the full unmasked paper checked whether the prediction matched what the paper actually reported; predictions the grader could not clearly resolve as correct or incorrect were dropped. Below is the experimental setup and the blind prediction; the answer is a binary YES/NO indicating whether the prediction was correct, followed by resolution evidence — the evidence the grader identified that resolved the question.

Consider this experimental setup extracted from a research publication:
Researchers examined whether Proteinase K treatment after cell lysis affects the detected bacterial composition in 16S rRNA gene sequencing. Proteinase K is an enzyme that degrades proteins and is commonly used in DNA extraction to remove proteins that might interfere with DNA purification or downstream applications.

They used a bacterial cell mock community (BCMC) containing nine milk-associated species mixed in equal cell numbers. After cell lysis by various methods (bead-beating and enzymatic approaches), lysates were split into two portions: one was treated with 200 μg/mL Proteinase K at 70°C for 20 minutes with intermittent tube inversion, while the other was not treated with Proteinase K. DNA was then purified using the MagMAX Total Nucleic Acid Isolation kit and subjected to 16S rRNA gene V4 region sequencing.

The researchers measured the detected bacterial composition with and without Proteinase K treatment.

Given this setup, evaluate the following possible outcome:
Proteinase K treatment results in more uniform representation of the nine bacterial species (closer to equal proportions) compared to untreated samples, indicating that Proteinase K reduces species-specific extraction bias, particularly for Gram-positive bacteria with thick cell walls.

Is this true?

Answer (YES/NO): NO